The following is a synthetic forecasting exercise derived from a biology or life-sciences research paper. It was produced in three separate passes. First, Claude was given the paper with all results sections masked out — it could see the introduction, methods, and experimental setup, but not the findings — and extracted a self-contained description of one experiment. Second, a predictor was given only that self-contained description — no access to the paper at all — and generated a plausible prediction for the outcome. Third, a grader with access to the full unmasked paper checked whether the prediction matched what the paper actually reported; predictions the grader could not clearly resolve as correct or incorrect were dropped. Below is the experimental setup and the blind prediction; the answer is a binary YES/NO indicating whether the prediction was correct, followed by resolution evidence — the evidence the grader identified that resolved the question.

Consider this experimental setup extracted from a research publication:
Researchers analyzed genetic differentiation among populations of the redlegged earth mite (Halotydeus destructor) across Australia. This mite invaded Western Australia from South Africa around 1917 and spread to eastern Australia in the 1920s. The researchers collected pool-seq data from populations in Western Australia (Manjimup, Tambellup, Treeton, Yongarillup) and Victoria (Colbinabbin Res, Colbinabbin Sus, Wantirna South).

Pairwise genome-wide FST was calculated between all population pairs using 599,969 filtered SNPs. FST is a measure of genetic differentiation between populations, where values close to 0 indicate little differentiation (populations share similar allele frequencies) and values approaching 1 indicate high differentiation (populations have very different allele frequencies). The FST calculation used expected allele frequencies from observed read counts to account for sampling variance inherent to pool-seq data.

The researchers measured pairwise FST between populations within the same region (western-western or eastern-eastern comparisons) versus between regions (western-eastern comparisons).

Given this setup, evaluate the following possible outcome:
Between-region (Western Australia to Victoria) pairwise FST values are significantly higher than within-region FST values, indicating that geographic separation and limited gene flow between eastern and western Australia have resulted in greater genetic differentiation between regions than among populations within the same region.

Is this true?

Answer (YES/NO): YES